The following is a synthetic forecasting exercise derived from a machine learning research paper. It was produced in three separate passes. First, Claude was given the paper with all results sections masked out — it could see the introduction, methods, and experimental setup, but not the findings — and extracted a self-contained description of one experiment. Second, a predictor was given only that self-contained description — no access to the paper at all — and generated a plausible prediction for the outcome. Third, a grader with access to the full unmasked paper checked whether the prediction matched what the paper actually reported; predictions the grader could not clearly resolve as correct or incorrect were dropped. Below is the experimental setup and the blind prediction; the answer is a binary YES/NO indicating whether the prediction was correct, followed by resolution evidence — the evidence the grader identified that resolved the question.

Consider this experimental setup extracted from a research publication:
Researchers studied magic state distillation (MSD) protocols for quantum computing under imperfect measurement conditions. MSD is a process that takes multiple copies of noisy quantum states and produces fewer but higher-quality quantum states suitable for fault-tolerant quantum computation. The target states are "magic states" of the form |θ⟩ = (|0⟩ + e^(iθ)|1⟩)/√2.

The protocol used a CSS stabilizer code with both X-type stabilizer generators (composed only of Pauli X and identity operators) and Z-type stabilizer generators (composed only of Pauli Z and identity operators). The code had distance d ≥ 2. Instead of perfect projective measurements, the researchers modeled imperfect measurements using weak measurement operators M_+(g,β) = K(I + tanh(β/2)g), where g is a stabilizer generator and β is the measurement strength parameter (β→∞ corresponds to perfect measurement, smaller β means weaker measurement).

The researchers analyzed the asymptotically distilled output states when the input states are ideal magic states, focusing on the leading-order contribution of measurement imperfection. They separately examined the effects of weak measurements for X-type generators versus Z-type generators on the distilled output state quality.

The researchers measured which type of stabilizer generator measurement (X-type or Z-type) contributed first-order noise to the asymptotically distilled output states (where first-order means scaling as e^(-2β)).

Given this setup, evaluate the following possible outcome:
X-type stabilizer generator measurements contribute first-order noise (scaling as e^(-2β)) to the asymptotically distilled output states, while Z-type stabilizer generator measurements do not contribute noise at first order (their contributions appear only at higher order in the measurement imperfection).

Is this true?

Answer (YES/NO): NO